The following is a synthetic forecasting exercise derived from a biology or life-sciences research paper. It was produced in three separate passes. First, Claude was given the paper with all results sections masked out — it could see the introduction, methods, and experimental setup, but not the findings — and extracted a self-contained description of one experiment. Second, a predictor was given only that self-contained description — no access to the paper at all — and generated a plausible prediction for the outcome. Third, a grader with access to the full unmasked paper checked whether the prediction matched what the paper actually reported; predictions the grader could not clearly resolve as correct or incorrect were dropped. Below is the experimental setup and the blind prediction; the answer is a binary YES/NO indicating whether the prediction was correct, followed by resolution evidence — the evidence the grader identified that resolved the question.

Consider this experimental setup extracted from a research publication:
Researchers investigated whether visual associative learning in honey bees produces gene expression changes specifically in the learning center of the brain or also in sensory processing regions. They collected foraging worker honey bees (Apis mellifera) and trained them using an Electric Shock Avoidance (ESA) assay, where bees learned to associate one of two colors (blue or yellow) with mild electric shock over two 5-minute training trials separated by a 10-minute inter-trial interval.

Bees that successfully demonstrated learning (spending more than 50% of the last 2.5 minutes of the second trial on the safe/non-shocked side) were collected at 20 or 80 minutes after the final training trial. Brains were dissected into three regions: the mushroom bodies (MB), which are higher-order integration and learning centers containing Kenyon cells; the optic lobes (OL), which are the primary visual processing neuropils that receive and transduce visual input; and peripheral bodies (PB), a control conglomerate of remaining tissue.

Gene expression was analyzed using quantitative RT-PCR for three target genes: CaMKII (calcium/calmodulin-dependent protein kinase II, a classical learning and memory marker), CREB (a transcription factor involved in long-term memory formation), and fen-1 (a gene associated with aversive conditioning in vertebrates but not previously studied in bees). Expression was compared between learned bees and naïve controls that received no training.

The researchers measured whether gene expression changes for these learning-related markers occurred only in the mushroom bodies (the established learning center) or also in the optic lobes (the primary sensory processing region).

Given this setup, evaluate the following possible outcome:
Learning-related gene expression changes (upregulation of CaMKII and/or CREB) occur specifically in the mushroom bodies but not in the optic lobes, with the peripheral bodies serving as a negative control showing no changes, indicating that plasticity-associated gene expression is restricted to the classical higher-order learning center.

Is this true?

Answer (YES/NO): NO